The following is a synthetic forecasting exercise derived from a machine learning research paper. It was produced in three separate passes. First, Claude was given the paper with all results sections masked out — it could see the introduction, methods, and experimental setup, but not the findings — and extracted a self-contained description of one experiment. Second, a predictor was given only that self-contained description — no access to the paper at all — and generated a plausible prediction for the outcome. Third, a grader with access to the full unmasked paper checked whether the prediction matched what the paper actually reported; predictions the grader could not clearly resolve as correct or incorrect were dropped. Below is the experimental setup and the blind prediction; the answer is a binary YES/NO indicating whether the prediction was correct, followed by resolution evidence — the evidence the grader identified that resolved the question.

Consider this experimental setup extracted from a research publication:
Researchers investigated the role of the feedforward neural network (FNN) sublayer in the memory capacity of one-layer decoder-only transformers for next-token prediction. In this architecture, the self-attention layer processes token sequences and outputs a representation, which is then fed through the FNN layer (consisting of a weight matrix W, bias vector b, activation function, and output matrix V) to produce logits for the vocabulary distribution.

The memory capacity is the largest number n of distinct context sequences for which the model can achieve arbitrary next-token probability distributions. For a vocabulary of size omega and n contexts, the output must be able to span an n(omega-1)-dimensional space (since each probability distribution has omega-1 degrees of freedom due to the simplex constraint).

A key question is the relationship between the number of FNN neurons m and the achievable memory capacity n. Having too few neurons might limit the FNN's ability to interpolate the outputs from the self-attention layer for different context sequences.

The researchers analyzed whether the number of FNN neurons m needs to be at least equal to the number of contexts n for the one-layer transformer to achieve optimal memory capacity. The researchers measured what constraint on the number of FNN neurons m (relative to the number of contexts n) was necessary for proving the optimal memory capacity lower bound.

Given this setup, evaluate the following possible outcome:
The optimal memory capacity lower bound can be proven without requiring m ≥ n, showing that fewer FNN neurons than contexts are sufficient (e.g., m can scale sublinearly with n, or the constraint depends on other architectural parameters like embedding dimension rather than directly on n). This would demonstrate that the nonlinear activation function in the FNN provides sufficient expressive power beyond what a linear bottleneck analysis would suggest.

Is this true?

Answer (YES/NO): NO